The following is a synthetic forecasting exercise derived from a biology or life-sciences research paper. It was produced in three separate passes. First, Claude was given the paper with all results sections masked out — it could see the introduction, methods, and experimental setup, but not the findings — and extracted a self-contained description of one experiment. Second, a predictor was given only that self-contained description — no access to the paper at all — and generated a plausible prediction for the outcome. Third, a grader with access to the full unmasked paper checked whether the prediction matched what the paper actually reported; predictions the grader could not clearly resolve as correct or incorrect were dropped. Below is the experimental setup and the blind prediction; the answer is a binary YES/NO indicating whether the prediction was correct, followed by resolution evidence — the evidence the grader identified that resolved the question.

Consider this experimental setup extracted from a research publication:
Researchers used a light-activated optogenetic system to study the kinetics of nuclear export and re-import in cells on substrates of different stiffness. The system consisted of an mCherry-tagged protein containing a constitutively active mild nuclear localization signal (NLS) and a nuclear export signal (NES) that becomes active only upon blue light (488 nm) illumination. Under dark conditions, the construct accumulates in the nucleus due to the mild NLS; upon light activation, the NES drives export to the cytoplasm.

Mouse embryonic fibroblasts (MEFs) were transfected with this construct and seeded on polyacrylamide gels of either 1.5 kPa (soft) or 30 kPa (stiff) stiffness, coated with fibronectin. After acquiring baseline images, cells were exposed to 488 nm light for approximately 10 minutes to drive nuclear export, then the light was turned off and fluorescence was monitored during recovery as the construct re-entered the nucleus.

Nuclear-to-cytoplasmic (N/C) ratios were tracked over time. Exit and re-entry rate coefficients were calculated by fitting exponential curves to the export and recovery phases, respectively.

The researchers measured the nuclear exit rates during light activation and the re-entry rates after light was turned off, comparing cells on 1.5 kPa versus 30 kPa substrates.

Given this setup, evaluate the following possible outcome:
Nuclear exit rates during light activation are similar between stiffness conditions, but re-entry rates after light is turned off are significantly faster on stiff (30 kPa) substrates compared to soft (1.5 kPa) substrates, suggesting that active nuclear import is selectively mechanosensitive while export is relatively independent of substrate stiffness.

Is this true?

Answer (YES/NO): NO